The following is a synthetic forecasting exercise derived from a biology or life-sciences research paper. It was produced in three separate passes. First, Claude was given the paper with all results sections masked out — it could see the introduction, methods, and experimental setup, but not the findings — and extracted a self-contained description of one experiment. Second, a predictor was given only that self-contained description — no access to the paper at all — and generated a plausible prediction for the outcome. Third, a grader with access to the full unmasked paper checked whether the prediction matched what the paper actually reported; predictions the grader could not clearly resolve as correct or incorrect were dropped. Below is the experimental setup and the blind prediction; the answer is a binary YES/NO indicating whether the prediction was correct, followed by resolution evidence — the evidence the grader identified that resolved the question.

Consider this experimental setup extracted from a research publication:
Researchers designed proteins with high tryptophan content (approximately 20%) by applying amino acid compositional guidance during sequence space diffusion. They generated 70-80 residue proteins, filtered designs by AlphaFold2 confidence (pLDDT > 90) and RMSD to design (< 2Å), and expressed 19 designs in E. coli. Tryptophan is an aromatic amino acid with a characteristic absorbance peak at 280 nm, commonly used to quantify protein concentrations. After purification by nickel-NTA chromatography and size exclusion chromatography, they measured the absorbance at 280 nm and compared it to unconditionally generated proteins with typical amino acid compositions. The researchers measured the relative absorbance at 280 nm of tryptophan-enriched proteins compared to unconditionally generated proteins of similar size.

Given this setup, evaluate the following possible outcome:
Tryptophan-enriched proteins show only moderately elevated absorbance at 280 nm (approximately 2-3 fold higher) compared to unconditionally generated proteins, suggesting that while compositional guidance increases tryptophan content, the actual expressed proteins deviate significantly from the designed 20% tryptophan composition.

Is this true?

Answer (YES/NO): NO